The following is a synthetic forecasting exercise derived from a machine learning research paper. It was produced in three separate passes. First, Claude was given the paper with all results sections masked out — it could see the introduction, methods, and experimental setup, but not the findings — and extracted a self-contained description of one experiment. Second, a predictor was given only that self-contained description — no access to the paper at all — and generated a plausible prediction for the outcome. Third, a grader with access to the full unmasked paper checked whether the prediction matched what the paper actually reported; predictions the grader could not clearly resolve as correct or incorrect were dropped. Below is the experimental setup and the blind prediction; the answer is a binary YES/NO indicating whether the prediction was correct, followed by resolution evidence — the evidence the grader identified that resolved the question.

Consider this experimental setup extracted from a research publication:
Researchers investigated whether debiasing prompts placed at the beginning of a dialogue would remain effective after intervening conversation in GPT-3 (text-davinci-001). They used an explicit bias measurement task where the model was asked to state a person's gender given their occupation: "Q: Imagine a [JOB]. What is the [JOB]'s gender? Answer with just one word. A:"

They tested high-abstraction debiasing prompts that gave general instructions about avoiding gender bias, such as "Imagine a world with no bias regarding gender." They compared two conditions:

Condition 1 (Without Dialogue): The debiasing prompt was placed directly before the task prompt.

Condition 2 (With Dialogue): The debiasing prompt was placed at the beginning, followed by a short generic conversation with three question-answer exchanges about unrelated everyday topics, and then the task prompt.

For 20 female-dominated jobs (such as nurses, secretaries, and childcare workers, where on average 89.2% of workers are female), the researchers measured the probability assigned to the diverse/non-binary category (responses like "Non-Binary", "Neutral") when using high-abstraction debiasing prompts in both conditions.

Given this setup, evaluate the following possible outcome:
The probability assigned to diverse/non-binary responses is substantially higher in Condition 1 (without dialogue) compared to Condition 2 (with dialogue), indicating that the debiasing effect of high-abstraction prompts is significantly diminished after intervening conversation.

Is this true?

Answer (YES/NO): YES